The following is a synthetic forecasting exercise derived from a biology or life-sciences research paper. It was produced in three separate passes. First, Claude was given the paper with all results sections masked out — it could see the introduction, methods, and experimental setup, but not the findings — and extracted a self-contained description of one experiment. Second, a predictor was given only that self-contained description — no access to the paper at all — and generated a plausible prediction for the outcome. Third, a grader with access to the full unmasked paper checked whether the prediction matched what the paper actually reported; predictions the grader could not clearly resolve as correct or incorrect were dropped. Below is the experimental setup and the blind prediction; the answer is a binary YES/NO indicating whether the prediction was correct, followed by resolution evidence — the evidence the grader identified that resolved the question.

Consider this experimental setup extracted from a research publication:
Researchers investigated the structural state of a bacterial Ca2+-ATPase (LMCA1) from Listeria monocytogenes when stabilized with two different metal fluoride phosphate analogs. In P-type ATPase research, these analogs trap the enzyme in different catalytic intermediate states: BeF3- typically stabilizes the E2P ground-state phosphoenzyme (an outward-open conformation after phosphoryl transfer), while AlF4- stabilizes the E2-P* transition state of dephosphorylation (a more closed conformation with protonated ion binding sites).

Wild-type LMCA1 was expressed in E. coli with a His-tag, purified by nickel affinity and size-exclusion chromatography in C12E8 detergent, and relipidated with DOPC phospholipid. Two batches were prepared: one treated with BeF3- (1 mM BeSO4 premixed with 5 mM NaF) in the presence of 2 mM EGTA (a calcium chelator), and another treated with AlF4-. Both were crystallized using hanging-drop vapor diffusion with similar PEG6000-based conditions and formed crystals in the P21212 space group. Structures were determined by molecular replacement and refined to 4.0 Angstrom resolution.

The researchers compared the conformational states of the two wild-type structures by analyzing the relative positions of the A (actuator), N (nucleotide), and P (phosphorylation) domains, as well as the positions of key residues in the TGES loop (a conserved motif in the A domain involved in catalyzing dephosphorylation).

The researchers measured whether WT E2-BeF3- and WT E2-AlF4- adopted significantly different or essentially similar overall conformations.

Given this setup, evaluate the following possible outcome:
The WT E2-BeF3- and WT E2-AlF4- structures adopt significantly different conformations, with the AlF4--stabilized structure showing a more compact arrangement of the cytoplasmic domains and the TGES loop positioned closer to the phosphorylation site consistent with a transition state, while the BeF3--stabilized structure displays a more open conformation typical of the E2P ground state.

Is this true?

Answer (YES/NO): NO